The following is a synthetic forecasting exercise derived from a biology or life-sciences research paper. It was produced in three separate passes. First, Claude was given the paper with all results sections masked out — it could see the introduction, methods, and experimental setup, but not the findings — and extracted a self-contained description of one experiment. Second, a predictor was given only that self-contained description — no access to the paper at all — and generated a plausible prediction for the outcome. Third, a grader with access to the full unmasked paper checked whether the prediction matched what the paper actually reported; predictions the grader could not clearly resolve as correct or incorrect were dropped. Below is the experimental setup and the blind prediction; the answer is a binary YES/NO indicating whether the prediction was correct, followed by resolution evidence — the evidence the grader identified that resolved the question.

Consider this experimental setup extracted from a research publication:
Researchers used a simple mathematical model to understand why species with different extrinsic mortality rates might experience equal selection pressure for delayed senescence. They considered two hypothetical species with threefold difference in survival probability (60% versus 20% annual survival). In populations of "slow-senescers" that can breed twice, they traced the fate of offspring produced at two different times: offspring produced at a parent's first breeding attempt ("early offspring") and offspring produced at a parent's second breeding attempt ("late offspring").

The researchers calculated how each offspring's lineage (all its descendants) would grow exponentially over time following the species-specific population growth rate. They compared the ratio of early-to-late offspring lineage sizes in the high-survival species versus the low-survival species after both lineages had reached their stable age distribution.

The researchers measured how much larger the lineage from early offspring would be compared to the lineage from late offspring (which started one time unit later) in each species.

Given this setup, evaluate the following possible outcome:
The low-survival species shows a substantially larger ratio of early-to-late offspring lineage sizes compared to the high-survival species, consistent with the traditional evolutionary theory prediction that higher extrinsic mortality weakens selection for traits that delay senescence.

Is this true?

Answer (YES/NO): NO